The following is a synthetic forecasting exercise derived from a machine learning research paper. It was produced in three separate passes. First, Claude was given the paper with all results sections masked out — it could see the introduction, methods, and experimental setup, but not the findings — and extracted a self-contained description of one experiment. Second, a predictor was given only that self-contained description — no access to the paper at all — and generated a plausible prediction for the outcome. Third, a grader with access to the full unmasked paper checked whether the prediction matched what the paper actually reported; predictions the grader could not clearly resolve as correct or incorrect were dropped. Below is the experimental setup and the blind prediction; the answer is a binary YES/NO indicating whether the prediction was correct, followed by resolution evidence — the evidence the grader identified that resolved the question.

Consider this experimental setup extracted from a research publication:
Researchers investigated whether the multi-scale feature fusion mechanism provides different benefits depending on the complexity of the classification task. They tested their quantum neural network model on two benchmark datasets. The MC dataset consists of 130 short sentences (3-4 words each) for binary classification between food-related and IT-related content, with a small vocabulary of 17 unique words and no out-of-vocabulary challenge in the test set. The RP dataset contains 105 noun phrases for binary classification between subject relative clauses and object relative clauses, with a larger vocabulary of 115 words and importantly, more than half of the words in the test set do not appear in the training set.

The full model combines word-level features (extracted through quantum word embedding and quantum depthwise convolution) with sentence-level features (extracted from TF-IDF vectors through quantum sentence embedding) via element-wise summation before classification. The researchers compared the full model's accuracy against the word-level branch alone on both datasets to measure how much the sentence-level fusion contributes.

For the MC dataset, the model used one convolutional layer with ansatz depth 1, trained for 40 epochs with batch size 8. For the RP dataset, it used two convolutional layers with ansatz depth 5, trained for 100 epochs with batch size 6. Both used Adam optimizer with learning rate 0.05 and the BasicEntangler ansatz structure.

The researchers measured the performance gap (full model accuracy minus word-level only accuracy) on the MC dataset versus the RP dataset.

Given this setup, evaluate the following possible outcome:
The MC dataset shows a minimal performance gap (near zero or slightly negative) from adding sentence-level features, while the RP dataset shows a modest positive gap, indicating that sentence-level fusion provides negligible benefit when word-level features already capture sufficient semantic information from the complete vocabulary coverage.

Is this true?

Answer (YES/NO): NO